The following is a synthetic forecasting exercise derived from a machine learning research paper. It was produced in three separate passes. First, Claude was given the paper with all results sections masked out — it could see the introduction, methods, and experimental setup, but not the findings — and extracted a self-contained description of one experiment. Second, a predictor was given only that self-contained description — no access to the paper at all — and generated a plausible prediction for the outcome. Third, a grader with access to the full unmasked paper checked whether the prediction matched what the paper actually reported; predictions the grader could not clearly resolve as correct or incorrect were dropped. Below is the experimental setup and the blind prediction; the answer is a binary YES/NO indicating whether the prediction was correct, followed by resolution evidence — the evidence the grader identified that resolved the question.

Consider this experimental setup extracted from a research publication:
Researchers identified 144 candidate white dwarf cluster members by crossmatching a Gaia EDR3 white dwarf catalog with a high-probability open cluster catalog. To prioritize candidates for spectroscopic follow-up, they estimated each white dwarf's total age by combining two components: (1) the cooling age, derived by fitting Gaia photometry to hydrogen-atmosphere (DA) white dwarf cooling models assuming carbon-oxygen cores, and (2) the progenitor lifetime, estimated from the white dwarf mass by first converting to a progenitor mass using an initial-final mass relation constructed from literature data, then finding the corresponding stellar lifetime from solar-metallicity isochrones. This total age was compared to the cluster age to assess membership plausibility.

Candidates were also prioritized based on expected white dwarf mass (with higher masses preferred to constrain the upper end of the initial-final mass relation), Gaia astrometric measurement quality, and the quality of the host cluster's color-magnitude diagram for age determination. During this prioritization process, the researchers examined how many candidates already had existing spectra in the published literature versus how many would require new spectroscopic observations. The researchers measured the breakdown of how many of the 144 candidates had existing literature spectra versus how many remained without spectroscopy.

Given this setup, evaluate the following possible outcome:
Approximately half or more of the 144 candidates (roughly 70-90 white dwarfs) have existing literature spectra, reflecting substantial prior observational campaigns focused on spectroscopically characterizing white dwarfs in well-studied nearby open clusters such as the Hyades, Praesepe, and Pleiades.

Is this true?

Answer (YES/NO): NO